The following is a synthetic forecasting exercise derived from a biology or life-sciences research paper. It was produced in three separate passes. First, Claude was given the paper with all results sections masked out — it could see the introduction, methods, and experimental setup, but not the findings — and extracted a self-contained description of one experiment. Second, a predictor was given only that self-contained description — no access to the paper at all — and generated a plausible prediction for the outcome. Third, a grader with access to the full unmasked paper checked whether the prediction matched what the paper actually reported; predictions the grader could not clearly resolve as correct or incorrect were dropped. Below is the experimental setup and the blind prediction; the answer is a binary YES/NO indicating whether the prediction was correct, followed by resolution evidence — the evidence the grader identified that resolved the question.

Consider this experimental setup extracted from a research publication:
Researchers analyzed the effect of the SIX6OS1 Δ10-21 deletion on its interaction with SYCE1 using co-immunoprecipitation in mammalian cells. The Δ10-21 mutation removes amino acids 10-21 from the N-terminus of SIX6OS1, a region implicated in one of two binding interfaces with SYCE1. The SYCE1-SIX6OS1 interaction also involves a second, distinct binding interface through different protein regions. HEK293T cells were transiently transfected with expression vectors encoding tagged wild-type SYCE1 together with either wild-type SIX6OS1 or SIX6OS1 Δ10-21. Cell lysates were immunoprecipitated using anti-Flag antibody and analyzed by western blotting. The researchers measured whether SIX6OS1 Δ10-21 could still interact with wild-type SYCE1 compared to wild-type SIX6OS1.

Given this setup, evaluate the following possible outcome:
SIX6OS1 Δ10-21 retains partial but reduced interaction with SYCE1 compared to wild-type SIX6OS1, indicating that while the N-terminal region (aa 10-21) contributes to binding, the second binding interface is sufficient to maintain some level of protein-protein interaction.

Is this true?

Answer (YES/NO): NO